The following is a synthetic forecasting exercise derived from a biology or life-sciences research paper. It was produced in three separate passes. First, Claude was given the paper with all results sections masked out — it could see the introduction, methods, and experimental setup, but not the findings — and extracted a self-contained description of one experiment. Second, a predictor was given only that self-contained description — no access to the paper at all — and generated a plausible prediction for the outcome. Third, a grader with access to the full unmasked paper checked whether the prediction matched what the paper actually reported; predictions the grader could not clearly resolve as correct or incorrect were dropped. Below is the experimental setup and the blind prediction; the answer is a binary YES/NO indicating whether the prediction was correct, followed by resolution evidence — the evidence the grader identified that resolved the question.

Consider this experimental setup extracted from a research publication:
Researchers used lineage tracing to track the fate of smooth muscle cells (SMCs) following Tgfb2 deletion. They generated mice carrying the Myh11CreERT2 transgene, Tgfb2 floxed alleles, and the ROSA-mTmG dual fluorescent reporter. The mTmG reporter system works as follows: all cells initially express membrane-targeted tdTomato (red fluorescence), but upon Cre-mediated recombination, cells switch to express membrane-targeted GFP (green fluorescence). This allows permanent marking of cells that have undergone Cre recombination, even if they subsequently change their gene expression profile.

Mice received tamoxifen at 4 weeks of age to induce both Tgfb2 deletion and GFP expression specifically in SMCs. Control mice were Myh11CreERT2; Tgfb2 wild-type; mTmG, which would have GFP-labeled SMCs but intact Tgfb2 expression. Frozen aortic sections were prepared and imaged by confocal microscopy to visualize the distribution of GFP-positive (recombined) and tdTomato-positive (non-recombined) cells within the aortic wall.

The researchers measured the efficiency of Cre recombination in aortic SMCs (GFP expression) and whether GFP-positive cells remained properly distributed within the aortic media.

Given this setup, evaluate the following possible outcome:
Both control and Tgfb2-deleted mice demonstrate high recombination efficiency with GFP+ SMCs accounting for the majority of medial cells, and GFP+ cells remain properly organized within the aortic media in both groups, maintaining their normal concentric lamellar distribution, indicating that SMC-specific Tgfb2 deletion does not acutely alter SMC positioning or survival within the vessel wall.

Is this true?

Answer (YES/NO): NO